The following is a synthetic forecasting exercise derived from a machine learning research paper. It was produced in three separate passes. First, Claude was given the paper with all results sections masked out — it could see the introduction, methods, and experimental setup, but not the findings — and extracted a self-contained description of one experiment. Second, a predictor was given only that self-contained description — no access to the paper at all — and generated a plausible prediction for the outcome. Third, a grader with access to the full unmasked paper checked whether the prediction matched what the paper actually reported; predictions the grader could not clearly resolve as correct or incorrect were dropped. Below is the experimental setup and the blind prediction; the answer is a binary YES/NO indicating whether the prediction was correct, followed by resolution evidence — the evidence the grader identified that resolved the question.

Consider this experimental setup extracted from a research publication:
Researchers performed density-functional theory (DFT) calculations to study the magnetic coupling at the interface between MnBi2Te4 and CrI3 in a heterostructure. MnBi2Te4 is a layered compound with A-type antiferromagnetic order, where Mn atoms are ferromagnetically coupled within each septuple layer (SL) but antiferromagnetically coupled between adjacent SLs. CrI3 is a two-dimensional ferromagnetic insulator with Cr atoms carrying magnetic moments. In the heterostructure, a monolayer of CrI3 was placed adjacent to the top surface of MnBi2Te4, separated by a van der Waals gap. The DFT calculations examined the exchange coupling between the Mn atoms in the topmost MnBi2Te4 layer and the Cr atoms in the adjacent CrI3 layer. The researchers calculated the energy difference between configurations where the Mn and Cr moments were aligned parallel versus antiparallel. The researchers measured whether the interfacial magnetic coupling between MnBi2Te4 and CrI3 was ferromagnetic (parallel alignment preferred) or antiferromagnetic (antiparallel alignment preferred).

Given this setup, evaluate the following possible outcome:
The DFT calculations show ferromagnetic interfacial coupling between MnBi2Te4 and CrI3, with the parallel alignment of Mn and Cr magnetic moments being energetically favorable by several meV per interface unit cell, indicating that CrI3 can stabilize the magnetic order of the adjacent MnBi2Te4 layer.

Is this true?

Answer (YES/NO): YES